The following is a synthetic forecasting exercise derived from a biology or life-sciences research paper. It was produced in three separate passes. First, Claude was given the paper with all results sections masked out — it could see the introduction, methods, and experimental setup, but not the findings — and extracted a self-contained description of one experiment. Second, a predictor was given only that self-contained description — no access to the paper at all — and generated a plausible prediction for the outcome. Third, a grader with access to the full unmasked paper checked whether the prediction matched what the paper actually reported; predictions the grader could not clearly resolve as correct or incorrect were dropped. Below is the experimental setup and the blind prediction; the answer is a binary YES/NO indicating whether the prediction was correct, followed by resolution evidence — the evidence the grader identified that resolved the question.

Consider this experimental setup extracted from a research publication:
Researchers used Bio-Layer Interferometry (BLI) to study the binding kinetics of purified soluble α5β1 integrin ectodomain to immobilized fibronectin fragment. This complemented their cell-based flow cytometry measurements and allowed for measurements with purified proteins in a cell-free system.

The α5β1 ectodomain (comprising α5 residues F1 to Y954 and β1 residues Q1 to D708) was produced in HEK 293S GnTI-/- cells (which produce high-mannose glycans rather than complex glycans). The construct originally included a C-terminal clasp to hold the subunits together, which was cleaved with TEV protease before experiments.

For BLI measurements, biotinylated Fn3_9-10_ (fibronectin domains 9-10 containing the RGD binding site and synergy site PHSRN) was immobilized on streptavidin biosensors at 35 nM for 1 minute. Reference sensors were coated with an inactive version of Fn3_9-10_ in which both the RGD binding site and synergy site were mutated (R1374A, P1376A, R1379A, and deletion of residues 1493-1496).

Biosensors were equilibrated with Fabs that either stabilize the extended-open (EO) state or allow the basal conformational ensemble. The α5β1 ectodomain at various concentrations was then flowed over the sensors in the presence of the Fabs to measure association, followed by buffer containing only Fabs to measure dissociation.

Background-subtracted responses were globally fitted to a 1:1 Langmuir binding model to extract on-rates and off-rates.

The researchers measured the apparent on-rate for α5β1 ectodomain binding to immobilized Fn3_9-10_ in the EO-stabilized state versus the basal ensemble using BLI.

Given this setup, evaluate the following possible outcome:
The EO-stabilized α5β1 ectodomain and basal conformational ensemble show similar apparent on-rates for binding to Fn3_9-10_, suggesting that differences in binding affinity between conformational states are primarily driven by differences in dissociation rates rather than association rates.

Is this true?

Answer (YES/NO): NO